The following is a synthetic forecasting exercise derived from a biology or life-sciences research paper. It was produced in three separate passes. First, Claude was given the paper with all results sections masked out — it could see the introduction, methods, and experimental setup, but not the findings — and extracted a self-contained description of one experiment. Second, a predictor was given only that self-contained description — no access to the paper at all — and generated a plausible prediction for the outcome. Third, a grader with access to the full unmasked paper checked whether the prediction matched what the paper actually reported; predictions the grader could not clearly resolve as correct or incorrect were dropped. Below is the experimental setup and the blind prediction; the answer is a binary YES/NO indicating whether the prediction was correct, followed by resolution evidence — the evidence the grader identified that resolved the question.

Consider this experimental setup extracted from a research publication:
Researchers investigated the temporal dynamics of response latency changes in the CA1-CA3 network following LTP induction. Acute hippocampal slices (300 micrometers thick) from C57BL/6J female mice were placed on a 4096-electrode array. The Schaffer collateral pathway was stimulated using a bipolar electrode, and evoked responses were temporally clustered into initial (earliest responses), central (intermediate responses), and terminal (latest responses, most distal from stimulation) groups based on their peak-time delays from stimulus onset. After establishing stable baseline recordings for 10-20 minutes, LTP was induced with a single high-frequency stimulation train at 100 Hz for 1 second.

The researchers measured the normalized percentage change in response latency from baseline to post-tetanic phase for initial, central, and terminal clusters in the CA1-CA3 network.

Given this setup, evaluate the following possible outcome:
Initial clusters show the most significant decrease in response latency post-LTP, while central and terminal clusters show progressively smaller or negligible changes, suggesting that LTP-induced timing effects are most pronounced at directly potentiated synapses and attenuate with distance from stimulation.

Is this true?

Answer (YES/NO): NO